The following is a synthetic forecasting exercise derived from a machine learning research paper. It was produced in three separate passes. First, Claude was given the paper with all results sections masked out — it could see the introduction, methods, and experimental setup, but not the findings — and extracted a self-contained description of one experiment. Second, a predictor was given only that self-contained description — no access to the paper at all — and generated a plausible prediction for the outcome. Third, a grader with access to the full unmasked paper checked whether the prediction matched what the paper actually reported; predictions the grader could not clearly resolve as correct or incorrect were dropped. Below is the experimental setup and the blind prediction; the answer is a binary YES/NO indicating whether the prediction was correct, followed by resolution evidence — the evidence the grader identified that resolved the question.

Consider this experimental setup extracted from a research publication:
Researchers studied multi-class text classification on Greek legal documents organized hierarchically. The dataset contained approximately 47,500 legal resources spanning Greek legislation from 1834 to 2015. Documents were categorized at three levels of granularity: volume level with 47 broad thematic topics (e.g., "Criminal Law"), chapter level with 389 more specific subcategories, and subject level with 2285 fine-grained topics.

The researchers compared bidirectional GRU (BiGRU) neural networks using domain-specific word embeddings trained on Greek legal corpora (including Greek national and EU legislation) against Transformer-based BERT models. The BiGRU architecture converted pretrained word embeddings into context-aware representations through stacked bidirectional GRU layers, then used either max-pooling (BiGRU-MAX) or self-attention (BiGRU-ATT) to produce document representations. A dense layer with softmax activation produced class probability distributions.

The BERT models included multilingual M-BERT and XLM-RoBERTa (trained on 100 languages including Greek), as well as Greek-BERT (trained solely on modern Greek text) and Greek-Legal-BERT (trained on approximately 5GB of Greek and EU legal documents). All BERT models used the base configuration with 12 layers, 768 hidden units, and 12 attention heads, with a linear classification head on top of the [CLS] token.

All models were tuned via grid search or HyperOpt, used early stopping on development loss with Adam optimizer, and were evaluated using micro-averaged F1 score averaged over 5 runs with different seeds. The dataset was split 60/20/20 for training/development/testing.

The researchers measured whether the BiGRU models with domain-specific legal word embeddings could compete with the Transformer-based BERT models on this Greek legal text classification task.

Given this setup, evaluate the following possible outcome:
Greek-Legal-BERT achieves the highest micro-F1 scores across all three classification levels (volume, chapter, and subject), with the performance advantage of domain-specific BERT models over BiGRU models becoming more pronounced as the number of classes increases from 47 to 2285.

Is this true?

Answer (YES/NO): YES